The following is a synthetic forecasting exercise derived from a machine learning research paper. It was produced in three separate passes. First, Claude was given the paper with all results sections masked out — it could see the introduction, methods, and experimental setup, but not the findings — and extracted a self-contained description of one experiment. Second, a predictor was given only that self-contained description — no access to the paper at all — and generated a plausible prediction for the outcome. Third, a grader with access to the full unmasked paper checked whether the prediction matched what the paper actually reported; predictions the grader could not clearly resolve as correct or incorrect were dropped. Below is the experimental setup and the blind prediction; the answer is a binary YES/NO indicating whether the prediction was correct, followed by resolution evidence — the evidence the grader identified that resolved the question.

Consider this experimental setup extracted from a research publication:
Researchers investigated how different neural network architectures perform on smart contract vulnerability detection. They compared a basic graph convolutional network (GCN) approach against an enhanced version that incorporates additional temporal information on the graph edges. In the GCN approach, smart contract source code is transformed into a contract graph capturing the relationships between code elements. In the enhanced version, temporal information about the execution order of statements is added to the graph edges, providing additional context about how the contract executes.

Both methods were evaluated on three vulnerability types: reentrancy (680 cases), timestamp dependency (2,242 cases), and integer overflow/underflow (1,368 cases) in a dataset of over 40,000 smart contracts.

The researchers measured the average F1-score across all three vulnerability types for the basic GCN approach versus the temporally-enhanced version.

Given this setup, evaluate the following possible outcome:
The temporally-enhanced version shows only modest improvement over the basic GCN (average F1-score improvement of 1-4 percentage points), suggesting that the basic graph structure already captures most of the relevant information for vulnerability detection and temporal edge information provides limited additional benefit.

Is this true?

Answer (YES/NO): NO